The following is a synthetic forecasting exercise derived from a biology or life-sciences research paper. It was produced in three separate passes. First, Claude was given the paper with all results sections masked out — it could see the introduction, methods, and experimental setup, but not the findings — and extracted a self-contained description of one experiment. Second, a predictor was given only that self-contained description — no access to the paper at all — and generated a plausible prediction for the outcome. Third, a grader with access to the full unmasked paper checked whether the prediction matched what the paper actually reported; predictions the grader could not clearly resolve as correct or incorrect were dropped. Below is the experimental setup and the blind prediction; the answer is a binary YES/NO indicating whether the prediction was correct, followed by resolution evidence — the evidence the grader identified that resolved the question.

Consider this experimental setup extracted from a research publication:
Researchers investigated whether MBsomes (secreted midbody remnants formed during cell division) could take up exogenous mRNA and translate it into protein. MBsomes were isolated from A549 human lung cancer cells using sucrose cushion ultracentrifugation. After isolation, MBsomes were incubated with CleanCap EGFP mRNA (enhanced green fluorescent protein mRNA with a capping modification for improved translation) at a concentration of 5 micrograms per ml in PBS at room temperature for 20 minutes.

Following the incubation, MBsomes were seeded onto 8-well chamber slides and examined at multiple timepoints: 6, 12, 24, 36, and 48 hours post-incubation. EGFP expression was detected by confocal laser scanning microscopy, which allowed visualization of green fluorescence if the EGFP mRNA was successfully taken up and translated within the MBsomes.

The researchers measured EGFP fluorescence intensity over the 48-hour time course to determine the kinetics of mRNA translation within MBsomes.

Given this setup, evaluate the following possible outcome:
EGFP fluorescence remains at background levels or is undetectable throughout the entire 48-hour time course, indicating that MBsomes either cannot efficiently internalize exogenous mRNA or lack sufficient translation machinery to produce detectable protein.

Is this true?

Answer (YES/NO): NO